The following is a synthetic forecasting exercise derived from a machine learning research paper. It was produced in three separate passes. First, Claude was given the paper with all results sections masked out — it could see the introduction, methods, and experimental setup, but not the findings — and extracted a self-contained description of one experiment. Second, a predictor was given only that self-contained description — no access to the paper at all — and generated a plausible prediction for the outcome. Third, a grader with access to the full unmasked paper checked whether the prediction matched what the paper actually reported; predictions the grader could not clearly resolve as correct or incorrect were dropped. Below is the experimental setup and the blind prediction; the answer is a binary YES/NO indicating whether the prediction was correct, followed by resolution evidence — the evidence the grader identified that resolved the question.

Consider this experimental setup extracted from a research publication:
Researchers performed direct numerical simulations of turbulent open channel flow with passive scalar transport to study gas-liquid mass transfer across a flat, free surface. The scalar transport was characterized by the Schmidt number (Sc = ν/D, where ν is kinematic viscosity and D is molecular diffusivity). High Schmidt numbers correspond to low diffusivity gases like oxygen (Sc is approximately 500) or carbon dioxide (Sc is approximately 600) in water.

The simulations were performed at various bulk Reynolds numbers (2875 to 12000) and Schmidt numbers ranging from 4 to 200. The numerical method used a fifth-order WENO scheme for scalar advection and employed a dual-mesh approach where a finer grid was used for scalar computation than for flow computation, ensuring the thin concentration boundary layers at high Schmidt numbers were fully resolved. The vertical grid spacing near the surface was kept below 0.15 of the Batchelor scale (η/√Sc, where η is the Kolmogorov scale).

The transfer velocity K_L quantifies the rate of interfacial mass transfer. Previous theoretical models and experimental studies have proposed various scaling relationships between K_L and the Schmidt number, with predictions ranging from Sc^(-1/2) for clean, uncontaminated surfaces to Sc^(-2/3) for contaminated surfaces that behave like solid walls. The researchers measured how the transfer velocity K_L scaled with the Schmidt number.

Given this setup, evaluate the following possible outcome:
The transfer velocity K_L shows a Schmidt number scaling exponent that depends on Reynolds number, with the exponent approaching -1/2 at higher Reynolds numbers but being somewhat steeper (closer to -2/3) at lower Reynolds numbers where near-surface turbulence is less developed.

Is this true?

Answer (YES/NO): NO